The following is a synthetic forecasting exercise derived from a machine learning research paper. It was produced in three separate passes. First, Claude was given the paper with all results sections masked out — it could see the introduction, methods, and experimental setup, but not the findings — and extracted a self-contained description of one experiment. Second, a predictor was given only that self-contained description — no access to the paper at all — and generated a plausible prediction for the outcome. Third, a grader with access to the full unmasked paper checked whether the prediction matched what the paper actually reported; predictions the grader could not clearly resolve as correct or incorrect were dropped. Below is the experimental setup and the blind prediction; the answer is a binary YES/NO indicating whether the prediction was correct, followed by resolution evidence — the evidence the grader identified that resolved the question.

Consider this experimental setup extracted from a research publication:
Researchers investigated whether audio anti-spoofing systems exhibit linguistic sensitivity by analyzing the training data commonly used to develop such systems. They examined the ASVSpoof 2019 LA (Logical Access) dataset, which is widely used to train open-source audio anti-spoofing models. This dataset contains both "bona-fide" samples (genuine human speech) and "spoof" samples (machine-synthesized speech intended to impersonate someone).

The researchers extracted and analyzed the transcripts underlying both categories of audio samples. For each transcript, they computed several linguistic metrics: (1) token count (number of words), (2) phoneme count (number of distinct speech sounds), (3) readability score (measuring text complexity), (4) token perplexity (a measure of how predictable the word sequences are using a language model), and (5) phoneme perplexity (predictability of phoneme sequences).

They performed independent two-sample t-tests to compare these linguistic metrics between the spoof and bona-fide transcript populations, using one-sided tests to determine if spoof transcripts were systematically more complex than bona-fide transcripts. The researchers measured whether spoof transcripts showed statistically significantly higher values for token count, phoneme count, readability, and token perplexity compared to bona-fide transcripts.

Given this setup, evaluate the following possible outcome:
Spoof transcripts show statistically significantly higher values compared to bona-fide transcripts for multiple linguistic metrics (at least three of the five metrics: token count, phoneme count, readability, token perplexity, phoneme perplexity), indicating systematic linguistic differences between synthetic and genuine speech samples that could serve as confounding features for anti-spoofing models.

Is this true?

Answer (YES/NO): YES